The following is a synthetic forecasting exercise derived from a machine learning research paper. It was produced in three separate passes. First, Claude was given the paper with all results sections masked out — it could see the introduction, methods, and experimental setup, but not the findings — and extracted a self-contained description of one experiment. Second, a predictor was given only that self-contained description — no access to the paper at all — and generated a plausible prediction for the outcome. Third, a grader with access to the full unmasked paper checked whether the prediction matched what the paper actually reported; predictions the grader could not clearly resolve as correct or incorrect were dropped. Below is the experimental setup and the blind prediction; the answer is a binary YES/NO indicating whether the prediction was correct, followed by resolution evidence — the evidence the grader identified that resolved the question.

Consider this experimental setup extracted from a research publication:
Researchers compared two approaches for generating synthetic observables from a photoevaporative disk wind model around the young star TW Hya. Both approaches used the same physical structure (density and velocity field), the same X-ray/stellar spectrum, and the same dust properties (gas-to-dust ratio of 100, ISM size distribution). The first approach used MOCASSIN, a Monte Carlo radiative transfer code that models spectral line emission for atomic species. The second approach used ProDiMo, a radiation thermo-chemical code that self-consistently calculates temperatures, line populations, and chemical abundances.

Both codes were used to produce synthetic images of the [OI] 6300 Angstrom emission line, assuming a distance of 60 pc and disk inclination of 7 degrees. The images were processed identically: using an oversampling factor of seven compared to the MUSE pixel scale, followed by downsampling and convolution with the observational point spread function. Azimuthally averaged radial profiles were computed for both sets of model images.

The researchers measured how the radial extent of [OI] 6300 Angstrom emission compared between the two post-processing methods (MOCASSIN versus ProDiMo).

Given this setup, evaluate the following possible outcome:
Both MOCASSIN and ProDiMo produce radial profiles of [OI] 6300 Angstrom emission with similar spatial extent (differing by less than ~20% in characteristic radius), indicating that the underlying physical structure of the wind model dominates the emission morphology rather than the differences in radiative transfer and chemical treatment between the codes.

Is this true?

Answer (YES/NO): YES